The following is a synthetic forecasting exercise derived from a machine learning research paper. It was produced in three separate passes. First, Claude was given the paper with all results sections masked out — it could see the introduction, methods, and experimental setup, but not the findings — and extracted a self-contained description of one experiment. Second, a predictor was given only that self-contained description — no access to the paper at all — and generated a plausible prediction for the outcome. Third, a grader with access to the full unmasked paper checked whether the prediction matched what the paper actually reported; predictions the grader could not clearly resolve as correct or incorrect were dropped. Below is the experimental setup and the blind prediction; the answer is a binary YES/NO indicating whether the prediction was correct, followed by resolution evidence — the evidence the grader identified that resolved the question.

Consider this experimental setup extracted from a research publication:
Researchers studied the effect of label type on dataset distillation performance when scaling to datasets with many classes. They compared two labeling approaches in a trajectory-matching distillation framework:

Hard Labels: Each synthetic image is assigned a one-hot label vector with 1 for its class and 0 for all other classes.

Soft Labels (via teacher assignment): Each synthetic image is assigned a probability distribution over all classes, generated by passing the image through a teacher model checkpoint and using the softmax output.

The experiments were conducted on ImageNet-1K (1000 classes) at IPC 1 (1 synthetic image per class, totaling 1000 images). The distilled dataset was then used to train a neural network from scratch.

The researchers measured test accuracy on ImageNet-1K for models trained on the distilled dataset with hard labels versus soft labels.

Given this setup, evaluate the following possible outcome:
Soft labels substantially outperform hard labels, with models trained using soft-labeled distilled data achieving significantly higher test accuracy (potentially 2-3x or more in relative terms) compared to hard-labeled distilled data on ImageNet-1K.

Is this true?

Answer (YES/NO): YES